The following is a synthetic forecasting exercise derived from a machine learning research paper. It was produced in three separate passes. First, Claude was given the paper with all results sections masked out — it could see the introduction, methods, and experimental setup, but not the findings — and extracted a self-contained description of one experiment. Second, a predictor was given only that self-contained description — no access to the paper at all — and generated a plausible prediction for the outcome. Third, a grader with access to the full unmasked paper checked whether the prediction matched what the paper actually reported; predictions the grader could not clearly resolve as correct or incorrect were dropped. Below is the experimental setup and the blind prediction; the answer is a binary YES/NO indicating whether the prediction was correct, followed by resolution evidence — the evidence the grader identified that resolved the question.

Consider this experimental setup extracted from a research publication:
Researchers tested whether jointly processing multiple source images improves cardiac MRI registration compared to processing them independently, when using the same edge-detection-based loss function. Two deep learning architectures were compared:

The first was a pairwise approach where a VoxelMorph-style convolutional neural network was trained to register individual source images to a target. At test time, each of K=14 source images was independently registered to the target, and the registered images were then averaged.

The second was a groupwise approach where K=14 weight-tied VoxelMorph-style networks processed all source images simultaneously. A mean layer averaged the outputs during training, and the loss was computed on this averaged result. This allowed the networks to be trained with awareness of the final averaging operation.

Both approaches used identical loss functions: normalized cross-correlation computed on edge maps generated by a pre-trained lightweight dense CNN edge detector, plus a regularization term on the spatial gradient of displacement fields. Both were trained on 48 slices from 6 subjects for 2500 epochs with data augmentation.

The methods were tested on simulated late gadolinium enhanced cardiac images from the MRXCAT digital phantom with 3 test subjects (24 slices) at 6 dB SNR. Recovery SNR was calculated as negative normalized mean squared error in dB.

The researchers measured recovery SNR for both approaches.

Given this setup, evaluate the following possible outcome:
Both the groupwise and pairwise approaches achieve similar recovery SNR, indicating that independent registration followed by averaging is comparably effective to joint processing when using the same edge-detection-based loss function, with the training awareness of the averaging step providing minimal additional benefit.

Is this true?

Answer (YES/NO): NO